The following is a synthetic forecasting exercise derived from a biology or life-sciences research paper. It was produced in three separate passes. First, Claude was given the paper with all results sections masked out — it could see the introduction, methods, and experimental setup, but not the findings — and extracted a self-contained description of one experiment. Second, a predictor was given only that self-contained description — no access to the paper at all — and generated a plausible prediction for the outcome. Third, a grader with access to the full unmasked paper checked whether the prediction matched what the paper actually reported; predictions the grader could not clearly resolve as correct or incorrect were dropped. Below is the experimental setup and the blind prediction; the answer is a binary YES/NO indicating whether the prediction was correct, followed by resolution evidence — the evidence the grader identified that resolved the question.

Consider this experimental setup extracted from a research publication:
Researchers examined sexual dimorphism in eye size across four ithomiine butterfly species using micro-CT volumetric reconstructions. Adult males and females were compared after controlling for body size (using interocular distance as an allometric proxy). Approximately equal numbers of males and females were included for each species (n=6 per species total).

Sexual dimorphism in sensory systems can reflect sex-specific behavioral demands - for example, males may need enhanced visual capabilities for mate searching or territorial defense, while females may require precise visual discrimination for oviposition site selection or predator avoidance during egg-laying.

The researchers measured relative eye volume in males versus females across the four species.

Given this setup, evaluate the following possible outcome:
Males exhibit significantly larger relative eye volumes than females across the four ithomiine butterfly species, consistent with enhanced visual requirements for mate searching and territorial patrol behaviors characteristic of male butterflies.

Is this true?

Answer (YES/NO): YES